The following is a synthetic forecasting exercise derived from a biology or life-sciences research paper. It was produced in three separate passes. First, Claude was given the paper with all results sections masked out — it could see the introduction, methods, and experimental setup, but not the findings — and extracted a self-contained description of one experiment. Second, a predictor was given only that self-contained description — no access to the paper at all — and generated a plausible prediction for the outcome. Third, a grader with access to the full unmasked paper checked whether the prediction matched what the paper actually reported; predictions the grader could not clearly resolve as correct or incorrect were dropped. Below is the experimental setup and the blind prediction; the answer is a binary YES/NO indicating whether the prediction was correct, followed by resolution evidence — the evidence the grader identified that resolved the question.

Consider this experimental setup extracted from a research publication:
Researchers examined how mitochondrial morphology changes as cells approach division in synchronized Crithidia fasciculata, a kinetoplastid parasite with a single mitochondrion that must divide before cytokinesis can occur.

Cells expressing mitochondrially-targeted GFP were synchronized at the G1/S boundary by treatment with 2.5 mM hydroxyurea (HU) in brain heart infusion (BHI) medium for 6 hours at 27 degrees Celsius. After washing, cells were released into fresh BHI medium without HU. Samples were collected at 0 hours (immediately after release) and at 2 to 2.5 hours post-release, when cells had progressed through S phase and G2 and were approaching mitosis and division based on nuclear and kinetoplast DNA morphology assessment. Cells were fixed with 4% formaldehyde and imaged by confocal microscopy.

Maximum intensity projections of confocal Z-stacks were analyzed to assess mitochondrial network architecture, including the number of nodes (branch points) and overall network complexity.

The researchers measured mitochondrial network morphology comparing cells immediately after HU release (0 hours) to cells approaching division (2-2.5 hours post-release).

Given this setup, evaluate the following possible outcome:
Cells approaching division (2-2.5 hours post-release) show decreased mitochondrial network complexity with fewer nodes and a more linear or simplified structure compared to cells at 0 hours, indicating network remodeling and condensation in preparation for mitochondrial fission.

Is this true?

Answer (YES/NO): NO